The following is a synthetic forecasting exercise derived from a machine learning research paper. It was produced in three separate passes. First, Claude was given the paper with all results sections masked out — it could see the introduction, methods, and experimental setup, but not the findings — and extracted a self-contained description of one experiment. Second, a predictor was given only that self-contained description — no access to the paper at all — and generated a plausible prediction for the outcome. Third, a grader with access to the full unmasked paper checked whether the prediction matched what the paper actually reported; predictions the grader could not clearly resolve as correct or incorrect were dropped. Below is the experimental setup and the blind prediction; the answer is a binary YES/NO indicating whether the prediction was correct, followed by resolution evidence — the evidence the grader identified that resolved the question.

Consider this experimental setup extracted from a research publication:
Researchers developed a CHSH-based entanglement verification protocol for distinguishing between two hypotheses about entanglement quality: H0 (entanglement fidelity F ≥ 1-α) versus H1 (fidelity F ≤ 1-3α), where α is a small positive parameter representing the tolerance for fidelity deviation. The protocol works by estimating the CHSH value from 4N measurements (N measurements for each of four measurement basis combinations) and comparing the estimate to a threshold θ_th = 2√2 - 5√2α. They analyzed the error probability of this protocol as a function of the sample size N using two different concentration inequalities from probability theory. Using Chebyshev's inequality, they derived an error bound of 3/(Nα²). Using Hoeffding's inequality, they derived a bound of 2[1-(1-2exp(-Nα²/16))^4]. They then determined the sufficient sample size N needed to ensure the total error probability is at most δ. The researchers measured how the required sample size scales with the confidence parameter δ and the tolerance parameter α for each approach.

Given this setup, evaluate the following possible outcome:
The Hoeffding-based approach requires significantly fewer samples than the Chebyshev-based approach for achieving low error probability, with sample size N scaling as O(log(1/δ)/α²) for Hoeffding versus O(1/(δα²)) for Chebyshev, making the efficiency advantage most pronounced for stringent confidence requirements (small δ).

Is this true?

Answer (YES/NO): YES